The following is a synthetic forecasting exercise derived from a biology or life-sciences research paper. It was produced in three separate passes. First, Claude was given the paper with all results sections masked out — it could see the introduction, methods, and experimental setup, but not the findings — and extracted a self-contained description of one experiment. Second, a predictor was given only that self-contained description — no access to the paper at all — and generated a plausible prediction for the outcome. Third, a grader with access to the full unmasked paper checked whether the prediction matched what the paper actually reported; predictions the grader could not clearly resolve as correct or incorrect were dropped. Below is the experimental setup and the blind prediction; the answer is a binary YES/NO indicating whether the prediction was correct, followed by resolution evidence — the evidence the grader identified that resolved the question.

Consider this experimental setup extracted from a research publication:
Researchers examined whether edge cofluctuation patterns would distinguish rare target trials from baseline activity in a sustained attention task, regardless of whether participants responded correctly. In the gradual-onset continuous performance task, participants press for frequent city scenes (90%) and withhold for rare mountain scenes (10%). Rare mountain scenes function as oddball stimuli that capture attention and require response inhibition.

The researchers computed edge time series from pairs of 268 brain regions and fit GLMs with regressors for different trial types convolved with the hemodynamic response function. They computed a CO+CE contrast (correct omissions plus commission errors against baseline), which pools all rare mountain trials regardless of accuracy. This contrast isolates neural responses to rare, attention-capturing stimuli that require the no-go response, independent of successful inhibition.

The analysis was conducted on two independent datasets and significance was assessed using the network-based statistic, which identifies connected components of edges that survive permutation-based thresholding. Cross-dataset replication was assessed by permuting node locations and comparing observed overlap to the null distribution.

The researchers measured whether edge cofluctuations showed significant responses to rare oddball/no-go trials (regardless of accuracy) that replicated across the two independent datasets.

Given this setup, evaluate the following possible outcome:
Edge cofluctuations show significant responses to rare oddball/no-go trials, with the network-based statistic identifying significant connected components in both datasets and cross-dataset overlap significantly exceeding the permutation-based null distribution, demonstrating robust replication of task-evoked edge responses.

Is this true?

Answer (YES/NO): YES